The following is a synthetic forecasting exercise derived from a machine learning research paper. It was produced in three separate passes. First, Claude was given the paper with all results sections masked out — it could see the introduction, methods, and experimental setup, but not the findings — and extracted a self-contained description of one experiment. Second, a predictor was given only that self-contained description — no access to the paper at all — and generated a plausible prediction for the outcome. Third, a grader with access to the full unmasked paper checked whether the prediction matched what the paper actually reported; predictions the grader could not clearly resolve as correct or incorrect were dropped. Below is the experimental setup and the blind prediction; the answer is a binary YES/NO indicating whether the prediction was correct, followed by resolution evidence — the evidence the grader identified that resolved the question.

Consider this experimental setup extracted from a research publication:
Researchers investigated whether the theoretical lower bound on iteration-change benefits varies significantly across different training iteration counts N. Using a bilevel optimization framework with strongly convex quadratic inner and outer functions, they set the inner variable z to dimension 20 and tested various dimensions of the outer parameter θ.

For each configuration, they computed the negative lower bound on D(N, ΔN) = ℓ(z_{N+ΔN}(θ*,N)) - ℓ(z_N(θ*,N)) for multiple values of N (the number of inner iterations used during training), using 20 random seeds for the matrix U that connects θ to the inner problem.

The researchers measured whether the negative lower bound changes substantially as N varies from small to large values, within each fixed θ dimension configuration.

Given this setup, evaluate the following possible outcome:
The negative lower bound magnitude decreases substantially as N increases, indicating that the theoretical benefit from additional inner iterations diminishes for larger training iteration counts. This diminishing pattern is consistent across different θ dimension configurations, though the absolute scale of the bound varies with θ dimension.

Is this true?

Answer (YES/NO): NO